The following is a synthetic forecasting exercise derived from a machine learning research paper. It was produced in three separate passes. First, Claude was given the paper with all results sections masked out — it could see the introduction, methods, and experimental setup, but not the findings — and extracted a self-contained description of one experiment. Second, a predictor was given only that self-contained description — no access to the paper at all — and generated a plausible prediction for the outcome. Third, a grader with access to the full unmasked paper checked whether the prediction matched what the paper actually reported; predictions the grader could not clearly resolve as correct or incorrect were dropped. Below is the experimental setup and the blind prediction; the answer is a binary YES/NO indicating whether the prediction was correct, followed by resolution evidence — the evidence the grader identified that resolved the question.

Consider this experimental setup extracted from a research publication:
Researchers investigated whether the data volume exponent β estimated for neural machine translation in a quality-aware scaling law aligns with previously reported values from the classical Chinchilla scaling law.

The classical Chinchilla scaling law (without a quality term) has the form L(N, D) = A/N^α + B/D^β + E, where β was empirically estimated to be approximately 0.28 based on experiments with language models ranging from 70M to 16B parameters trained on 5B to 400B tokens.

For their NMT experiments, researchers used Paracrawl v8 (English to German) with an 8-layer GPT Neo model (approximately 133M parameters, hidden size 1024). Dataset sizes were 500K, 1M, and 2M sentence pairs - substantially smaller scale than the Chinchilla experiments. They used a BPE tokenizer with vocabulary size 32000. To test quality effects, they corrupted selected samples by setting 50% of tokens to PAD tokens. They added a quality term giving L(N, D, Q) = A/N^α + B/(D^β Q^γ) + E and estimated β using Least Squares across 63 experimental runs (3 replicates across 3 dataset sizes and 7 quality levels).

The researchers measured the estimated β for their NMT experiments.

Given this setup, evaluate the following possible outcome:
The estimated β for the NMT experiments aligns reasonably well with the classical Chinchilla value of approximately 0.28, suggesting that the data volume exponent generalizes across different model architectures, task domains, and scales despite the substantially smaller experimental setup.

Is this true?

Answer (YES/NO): YES